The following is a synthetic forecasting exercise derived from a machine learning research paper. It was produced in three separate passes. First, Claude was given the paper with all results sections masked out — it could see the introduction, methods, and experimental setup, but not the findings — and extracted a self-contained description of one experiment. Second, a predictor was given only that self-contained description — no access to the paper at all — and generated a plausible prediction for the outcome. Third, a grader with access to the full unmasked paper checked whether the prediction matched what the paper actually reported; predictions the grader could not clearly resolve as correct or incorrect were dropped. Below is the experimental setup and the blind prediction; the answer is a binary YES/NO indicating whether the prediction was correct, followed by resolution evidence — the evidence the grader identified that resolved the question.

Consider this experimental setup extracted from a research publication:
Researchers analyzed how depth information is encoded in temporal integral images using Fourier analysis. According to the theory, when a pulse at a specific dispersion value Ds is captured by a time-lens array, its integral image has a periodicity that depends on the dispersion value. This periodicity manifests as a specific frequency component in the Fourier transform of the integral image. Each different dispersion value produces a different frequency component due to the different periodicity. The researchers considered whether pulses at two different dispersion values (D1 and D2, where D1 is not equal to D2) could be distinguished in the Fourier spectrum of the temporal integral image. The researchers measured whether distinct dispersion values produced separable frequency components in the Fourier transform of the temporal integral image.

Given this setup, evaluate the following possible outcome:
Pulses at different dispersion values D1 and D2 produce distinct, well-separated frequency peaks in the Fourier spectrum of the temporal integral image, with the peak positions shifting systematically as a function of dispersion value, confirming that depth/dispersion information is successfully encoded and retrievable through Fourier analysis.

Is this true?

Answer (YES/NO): NO